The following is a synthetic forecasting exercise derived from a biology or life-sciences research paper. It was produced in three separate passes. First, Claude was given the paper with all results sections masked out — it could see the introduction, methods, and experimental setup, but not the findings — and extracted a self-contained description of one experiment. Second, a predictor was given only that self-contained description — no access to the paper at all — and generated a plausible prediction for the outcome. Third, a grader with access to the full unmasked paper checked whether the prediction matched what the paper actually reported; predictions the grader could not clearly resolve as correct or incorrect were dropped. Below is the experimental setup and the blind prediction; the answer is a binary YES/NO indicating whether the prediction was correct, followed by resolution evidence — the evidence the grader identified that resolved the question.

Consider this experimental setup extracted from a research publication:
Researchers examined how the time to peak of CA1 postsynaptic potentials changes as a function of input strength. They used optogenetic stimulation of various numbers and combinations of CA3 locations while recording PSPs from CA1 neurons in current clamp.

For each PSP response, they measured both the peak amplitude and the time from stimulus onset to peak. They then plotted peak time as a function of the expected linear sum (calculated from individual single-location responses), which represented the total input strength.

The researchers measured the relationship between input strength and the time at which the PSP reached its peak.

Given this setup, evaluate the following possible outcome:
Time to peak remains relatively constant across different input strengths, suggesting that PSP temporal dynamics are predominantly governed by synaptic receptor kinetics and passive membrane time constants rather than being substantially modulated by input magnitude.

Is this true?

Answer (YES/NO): NO